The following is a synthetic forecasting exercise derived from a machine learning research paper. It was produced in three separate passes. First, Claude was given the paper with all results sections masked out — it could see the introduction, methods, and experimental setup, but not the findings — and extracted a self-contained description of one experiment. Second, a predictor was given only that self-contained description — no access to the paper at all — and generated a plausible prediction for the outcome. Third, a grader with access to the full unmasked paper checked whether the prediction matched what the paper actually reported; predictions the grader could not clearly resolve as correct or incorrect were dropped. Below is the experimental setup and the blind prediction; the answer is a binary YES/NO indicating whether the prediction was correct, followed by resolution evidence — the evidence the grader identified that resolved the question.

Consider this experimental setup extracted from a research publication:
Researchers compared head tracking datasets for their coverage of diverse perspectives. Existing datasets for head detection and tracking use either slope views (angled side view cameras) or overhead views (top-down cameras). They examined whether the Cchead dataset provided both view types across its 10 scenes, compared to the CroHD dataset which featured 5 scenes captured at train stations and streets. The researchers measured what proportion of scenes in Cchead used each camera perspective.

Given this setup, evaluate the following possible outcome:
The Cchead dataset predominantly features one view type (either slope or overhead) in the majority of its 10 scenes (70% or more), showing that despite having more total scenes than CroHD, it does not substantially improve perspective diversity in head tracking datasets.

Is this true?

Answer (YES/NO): NO